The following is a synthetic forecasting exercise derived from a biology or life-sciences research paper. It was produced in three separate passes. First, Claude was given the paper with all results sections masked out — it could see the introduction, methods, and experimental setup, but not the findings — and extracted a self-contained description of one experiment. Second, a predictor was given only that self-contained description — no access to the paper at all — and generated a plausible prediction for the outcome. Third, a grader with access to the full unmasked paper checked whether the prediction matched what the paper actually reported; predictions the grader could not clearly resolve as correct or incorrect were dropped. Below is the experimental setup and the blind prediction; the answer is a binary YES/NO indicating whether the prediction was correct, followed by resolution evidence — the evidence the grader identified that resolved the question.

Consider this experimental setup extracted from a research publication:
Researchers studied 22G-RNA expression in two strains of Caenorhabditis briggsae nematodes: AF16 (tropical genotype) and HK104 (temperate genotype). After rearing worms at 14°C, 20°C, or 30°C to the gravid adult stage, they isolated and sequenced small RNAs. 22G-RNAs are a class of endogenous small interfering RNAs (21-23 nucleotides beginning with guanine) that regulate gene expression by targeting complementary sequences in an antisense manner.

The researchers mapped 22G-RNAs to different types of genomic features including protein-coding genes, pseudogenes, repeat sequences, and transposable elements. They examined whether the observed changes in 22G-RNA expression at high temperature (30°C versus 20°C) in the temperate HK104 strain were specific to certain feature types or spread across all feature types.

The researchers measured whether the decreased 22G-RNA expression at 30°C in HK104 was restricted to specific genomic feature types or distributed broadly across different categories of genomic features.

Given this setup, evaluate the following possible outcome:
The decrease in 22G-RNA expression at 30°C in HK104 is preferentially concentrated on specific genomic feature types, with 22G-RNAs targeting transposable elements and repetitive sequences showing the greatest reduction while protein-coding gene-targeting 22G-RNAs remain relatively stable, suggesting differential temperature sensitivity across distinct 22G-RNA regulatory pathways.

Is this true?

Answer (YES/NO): NO